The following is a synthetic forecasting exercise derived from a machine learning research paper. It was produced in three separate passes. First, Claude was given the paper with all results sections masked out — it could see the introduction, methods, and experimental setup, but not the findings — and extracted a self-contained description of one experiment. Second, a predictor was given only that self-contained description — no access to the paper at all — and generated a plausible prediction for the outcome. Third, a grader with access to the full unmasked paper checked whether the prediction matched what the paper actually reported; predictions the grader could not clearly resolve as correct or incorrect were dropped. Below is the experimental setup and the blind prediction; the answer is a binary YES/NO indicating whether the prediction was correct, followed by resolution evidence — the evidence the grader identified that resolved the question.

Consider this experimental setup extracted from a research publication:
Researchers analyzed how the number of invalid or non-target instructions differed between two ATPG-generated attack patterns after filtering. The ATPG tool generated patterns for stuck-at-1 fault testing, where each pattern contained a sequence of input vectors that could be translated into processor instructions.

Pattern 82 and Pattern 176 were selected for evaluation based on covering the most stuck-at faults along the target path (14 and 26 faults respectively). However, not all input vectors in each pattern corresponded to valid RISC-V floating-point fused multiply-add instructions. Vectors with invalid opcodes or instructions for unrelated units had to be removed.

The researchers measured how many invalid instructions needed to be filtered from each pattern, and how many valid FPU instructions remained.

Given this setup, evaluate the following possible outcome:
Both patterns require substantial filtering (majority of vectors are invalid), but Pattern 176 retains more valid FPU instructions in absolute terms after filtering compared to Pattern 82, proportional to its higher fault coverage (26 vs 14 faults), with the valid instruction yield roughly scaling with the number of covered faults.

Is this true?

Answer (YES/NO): NO